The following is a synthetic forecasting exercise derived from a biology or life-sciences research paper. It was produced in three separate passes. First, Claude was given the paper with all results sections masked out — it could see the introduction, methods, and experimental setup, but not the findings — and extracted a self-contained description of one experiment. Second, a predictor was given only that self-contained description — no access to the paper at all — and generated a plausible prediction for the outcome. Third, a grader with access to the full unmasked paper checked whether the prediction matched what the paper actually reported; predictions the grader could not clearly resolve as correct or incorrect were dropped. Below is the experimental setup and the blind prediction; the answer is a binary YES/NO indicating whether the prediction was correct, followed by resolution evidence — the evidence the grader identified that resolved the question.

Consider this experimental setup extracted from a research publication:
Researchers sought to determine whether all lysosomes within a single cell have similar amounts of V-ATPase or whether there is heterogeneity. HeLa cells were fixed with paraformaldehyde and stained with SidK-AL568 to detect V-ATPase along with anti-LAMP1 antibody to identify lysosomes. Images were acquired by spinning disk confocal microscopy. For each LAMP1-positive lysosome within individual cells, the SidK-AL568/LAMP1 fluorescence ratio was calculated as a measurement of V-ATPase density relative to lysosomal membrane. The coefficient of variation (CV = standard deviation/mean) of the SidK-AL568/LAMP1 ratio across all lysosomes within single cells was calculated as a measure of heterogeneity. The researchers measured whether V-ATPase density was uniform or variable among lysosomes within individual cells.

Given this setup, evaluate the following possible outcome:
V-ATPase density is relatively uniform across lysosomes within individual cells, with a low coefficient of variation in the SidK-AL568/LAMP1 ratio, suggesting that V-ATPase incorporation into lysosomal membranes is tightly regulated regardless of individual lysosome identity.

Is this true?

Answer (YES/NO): NO